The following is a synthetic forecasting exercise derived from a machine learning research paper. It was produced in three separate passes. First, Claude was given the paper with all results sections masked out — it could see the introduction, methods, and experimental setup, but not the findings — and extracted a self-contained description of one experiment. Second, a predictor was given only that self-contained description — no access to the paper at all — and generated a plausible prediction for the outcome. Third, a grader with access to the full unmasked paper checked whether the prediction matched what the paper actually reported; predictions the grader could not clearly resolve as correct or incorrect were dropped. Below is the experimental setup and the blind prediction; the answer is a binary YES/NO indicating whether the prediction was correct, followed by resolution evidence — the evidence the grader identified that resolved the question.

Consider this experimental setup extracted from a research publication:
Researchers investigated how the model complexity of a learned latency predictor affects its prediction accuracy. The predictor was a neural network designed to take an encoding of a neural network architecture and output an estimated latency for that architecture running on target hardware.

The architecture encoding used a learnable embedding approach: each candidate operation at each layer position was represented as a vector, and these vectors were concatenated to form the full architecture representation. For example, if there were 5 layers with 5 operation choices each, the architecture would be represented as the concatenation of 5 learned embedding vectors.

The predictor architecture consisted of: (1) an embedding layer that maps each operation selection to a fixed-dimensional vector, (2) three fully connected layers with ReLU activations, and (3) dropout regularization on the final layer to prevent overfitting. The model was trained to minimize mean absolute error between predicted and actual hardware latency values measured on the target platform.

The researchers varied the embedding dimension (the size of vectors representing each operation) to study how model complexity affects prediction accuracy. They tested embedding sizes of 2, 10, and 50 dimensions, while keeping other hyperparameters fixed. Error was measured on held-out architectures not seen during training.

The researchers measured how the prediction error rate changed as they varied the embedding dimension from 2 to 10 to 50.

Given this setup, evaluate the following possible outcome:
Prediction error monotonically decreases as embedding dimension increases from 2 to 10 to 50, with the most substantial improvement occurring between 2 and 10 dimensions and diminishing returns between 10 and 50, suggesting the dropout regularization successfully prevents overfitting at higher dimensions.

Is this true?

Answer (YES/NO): NO